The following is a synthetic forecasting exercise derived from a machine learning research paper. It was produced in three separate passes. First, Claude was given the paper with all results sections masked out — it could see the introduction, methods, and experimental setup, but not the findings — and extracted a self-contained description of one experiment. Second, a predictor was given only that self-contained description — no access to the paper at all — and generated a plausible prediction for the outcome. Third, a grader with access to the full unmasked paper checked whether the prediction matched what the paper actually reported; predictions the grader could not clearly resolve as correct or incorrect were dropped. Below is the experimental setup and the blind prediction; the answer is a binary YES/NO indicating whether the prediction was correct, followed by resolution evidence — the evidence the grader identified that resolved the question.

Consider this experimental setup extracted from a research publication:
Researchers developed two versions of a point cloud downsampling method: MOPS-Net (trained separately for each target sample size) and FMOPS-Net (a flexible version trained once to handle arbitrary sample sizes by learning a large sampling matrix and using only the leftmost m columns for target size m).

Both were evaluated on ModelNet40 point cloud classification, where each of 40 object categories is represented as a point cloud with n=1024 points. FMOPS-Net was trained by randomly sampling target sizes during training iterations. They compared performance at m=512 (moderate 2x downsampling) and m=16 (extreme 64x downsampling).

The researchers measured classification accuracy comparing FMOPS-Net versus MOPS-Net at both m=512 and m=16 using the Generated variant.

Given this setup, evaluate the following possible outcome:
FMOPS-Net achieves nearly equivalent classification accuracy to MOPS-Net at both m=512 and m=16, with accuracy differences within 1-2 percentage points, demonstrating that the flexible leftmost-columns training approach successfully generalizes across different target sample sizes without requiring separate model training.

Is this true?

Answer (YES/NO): NO